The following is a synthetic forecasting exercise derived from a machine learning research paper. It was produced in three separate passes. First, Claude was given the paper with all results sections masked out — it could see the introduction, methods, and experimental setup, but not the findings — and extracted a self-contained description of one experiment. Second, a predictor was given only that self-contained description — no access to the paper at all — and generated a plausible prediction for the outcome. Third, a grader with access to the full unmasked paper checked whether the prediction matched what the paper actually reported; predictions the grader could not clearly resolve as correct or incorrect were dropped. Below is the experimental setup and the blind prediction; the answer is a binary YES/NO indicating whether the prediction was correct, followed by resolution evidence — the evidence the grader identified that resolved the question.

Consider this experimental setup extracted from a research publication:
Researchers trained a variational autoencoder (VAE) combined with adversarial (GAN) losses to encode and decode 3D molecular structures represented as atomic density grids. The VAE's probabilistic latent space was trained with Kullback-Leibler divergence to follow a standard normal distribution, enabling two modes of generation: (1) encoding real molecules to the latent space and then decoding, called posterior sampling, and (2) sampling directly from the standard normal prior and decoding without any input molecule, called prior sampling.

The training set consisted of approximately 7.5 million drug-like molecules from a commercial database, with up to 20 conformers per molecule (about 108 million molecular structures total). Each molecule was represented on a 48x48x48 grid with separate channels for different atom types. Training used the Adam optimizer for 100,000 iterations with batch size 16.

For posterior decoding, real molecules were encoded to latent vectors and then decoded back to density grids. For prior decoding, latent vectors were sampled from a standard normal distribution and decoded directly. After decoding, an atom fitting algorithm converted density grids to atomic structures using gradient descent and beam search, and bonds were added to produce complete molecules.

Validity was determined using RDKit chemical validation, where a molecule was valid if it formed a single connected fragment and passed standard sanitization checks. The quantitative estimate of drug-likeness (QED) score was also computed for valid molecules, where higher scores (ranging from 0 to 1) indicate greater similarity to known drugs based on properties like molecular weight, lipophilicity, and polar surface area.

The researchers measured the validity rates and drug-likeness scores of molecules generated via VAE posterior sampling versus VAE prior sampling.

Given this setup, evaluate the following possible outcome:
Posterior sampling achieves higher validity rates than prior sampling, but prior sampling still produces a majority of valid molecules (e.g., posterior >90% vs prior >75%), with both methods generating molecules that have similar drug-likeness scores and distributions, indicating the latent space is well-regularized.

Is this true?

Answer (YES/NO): NO